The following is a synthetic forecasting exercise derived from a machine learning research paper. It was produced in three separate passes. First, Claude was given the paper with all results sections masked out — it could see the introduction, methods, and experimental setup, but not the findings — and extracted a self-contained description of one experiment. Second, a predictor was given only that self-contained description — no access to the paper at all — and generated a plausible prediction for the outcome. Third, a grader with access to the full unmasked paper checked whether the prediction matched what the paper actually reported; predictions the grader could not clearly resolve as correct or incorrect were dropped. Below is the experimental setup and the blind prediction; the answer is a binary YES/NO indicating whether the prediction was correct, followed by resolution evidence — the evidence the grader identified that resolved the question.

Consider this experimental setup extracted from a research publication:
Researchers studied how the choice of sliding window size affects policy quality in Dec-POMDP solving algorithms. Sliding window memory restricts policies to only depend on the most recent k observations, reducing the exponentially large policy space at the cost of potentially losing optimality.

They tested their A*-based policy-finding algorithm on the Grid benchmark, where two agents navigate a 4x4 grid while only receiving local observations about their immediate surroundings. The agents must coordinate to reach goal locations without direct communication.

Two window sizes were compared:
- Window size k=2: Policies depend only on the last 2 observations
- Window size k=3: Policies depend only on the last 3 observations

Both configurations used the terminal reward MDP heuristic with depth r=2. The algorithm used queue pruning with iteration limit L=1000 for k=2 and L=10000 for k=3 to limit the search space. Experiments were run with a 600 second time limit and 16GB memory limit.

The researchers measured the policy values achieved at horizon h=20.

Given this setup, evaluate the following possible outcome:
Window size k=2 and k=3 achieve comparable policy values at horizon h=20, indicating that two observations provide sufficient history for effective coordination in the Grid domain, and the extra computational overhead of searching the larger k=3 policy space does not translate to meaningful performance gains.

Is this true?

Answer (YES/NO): NO